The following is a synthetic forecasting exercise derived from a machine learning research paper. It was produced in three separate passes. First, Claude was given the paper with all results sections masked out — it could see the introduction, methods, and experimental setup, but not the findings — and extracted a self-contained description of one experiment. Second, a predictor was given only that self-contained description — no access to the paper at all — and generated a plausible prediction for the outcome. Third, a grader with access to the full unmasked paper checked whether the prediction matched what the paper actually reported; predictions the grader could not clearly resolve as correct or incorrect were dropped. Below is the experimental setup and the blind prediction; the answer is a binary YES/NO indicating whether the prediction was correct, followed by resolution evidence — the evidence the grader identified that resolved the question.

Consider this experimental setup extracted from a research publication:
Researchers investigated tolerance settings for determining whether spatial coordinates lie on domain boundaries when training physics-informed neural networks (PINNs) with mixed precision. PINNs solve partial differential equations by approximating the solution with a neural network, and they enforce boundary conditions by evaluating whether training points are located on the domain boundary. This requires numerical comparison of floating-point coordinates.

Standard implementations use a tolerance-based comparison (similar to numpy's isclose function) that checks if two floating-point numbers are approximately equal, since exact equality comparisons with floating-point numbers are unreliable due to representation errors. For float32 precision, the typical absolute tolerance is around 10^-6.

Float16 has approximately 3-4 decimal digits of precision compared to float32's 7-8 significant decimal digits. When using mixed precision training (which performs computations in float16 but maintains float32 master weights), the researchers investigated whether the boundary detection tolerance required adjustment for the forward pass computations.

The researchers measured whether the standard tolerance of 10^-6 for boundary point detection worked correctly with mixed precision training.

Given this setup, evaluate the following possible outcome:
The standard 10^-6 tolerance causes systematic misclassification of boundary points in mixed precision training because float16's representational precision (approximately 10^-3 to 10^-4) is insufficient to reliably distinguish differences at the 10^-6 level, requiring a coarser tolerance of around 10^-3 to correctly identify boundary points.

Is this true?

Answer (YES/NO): NO